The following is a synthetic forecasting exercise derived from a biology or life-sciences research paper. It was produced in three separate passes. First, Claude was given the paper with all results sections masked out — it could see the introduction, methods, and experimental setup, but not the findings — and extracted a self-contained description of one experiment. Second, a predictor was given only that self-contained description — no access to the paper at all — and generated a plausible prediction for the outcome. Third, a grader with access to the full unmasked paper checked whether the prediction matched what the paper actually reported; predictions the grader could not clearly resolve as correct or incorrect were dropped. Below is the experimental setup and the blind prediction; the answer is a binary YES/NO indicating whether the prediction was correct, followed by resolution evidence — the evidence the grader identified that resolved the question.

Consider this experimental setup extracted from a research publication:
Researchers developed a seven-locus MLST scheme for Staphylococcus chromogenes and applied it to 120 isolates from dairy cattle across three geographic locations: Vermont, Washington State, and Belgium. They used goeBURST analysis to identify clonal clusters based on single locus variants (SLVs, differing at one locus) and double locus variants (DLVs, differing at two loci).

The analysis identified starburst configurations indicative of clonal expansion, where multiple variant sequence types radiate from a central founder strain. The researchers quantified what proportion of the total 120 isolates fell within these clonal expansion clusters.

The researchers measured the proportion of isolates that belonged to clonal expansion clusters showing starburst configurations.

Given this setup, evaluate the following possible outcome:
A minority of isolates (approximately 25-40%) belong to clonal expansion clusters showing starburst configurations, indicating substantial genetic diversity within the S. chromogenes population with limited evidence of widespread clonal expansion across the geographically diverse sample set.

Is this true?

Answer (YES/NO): NO